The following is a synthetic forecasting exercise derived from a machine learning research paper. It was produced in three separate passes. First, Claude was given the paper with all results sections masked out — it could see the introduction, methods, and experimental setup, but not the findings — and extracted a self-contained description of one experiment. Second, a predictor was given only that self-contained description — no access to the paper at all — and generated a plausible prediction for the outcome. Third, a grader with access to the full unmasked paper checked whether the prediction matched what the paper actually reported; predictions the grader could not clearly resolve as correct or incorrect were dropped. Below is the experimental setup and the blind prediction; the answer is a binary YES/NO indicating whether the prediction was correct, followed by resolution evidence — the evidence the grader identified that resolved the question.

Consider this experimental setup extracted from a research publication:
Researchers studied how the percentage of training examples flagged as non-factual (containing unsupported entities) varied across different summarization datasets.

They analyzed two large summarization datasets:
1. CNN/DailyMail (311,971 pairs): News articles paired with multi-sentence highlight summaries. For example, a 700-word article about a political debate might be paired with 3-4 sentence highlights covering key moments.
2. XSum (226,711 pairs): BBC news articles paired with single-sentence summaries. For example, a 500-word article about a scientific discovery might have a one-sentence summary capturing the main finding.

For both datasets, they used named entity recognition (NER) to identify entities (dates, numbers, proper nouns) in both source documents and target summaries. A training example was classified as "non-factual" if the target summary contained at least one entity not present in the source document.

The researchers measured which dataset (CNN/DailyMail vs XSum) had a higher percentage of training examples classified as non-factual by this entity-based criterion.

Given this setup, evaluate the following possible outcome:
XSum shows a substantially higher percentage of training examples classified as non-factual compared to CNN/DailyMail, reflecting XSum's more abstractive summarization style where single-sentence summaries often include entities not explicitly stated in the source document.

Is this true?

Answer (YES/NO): YES